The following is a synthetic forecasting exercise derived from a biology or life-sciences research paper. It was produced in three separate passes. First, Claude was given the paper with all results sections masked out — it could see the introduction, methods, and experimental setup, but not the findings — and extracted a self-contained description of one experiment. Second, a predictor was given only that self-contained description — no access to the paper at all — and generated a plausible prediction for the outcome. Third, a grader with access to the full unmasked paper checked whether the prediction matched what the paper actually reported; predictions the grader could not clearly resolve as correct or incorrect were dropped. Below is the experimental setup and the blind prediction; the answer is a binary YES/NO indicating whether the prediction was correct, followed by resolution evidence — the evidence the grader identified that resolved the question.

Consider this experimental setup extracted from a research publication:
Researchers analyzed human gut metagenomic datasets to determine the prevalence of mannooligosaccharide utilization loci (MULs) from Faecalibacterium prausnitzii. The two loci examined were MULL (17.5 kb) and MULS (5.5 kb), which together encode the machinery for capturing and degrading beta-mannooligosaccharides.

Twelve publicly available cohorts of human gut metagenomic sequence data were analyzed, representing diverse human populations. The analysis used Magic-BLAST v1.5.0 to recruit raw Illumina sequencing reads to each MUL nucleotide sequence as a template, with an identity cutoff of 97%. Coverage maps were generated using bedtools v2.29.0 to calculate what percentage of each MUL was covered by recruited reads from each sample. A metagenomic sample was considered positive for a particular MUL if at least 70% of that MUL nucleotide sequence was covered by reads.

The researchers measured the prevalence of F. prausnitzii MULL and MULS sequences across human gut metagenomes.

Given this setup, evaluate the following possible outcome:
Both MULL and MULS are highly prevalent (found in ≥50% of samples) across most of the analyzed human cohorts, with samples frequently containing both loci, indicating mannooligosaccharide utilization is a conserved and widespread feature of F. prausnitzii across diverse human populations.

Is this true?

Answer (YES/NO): NO